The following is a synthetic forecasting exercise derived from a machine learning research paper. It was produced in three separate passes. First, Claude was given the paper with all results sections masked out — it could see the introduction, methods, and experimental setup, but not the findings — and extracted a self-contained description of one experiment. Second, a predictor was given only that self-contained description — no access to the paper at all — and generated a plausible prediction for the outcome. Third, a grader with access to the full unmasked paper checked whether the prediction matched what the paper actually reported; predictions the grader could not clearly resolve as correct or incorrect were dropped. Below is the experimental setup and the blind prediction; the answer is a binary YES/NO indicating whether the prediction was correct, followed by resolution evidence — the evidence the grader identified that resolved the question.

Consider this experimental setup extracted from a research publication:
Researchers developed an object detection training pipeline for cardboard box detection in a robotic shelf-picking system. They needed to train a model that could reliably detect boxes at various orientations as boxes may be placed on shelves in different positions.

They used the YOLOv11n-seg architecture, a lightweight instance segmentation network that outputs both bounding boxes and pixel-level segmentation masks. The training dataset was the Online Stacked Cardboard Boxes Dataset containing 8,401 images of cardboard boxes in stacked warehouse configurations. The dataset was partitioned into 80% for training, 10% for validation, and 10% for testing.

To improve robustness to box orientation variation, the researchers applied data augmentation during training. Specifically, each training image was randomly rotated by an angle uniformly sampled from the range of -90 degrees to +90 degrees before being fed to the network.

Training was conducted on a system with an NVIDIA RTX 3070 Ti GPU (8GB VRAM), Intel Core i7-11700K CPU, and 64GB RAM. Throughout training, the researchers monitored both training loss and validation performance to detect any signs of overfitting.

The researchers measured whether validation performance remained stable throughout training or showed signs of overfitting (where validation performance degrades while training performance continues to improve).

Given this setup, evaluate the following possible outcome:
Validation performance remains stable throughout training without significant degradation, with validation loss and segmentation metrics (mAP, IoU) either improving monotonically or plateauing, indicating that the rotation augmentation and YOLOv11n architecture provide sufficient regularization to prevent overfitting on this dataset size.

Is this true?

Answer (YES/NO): YES